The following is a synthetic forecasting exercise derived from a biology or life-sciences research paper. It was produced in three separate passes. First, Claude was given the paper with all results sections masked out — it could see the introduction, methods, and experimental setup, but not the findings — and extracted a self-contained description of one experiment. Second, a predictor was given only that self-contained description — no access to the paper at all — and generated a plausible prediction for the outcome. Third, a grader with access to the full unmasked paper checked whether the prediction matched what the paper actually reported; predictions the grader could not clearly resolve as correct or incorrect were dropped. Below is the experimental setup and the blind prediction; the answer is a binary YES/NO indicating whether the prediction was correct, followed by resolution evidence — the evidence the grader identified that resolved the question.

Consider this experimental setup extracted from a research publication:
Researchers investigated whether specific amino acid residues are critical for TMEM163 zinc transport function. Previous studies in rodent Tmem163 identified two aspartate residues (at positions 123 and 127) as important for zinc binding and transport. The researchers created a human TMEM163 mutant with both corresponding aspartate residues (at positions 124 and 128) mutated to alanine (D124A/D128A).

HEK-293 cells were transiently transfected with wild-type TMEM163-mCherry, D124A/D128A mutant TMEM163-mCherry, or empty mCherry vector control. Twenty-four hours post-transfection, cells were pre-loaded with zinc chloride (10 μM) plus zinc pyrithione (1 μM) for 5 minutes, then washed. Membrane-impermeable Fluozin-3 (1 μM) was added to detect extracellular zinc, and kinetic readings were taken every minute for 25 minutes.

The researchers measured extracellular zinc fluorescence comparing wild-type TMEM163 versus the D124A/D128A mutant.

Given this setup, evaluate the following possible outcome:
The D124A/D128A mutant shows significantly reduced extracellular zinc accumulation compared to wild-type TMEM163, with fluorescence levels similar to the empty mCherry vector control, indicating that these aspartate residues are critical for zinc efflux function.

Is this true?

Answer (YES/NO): NO